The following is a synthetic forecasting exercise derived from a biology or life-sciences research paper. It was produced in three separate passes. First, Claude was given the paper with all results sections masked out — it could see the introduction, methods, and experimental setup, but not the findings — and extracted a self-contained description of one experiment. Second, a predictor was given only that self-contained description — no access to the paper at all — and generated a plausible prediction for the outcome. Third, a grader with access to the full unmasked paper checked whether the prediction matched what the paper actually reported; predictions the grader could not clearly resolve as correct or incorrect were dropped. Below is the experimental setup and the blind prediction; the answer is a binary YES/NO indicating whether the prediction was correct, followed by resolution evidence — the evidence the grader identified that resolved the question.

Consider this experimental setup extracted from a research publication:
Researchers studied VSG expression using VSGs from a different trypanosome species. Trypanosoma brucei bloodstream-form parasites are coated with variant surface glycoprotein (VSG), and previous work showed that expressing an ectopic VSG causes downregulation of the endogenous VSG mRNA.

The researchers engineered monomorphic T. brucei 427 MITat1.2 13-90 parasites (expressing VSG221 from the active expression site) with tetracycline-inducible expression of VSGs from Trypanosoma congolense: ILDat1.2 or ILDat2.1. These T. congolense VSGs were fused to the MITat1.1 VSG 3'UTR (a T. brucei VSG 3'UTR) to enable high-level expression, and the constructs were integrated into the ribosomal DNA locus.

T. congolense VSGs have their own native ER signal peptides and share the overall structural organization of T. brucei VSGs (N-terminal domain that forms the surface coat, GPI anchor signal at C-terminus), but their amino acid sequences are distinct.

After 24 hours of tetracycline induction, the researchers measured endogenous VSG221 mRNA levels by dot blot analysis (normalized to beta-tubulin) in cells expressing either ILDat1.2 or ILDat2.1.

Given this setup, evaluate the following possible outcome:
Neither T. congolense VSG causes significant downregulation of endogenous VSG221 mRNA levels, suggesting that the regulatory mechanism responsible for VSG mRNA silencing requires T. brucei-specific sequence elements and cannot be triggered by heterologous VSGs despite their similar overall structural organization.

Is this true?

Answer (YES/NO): NO